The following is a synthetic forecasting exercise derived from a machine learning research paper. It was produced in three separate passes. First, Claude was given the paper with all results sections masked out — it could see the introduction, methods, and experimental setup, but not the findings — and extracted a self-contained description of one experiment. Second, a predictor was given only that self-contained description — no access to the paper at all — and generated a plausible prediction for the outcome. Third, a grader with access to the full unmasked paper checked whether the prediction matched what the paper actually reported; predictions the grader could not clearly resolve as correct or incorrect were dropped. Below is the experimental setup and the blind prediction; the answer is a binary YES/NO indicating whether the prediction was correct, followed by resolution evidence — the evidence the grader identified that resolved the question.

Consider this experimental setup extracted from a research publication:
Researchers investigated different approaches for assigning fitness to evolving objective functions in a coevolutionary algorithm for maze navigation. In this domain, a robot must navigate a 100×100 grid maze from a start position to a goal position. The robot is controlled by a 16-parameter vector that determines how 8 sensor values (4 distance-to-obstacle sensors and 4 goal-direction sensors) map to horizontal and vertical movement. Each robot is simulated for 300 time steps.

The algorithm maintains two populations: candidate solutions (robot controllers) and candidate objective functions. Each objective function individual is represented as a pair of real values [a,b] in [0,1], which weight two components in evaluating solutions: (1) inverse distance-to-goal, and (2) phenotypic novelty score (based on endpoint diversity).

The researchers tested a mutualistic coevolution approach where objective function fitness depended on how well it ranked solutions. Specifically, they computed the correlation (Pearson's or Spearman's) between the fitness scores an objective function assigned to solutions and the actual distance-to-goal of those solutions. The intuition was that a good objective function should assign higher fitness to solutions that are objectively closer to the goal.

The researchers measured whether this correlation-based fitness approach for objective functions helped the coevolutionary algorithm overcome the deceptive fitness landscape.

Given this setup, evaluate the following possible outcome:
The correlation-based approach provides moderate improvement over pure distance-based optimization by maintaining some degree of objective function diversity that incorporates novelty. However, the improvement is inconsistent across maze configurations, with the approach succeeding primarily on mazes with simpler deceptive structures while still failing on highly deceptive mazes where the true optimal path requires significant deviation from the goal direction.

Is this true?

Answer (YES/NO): NO